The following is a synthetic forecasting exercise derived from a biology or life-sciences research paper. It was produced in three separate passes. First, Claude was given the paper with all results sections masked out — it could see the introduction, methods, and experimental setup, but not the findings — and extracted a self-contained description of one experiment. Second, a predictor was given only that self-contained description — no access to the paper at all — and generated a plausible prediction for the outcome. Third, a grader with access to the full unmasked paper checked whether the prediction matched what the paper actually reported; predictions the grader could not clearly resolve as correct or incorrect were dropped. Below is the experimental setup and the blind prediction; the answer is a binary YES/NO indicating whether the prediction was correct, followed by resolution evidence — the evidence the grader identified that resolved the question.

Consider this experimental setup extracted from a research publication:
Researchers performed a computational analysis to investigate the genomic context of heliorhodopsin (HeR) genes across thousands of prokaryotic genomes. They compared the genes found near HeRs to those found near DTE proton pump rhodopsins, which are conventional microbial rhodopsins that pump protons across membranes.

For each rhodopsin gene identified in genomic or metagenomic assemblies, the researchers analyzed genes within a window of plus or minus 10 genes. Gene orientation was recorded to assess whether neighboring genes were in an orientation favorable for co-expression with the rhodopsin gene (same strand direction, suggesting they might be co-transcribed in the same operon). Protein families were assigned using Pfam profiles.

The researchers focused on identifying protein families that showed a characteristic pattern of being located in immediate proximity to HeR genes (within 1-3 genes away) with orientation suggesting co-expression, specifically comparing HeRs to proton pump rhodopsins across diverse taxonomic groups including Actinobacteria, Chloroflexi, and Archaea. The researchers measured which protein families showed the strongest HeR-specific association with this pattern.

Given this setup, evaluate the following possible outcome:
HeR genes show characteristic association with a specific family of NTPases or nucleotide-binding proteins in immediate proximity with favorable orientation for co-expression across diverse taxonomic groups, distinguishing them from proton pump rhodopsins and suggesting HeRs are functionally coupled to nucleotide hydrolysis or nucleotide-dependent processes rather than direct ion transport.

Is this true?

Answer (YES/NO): NO